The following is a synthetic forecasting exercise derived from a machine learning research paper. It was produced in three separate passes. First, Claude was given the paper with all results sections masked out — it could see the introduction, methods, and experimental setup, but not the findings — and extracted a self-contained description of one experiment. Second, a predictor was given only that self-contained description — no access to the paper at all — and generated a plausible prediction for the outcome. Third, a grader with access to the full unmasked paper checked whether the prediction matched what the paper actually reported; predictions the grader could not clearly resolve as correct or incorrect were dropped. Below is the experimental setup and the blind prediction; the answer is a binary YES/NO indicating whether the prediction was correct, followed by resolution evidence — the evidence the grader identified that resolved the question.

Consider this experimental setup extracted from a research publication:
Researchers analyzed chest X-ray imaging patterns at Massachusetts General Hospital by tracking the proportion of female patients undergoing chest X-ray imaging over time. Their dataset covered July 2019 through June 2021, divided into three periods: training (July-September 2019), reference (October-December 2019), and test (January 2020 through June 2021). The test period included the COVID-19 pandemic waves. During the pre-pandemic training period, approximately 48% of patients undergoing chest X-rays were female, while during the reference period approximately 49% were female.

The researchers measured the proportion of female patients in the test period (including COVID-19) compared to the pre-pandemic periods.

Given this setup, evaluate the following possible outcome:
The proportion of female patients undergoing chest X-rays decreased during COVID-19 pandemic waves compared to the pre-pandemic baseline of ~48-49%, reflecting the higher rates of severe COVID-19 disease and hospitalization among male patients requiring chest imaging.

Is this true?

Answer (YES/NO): YES